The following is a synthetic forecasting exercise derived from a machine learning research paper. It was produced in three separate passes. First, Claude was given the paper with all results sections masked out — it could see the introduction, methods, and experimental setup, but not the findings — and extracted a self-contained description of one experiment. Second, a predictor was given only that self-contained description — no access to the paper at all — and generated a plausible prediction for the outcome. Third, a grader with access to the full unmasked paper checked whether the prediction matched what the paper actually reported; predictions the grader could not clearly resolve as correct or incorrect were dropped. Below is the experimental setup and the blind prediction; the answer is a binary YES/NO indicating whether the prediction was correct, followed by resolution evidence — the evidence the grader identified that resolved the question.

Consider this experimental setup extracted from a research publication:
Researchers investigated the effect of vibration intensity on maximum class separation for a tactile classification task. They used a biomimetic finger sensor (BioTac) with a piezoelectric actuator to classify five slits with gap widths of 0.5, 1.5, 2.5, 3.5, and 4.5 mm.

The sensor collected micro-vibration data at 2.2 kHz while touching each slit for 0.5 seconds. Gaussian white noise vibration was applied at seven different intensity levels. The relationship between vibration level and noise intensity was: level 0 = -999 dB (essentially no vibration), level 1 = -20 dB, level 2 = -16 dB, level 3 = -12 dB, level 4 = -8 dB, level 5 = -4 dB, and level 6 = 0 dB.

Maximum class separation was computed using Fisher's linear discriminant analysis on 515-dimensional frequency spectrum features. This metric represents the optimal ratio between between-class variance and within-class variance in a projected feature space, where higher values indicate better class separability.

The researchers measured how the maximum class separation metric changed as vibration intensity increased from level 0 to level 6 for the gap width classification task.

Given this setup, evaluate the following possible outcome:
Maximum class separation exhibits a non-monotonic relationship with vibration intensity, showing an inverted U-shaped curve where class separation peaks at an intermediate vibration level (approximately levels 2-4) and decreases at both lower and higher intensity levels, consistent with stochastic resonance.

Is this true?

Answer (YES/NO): NO